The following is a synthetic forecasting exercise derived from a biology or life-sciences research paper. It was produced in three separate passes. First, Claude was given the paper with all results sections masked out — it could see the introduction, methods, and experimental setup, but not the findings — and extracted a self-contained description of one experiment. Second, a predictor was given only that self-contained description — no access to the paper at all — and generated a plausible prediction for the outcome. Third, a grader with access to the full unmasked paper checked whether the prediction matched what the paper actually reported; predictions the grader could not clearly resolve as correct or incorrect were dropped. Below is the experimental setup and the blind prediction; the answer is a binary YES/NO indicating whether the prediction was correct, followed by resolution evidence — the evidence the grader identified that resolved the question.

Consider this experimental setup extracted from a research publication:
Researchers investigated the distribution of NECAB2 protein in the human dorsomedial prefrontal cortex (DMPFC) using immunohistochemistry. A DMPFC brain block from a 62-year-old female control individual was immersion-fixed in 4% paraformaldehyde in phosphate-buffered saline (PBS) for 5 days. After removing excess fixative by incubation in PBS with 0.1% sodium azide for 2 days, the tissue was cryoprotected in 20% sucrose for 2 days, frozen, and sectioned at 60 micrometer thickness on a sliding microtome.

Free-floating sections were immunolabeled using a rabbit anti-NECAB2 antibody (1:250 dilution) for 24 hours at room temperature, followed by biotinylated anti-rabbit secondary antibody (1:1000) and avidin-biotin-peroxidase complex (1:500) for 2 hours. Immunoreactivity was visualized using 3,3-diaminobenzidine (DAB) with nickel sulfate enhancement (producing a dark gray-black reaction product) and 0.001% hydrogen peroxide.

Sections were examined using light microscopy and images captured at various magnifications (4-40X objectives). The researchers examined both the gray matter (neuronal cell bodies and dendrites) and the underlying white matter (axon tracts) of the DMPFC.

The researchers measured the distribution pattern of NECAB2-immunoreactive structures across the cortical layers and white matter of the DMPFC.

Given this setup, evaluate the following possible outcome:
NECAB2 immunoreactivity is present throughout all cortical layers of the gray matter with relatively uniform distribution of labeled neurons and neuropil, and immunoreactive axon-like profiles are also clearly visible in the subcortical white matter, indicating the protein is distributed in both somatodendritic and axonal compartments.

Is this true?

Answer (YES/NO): NO